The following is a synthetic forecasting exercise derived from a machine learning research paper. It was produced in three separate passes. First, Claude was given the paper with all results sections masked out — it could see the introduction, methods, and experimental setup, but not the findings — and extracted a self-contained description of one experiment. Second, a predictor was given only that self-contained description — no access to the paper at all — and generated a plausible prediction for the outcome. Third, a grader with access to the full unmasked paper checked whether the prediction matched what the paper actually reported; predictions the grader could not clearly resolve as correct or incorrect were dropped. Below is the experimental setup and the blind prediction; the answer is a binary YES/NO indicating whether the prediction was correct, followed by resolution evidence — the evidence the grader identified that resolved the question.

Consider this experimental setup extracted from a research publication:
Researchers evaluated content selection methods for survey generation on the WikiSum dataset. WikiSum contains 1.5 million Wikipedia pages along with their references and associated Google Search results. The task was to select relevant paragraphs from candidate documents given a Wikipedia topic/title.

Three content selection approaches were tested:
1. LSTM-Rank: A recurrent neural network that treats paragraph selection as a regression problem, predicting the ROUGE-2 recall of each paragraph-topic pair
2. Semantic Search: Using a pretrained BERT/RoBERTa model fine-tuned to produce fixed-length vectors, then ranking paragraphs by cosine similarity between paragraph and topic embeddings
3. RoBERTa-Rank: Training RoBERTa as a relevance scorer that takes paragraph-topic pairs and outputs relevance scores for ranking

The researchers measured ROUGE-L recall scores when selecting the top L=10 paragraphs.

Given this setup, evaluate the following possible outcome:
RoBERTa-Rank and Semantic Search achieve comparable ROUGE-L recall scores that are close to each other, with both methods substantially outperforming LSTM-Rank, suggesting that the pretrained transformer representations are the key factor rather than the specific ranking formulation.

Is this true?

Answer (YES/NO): NO